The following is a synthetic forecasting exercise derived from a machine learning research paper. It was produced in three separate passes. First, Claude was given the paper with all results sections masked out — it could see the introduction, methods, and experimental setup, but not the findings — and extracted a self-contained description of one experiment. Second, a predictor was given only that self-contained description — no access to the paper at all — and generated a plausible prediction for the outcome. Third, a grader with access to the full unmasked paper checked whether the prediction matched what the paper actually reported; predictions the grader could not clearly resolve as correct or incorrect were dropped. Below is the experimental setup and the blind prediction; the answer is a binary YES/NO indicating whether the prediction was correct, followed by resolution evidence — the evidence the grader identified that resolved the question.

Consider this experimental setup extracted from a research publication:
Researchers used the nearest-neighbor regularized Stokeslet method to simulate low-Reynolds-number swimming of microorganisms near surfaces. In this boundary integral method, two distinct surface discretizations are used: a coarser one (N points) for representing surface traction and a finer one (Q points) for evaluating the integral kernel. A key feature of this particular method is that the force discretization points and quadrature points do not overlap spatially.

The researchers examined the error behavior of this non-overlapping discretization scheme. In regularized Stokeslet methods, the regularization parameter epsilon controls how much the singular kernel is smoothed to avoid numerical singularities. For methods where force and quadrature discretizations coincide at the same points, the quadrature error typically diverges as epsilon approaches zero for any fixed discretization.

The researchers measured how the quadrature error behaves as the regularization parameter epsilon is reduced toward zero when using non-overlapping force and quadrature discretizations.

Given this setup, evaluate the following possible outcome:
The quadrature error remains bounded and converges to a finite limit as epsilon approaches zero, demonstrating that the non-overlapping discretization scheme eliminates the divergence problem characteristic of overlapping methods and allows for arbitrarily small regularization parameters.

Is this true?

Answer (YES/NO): YES